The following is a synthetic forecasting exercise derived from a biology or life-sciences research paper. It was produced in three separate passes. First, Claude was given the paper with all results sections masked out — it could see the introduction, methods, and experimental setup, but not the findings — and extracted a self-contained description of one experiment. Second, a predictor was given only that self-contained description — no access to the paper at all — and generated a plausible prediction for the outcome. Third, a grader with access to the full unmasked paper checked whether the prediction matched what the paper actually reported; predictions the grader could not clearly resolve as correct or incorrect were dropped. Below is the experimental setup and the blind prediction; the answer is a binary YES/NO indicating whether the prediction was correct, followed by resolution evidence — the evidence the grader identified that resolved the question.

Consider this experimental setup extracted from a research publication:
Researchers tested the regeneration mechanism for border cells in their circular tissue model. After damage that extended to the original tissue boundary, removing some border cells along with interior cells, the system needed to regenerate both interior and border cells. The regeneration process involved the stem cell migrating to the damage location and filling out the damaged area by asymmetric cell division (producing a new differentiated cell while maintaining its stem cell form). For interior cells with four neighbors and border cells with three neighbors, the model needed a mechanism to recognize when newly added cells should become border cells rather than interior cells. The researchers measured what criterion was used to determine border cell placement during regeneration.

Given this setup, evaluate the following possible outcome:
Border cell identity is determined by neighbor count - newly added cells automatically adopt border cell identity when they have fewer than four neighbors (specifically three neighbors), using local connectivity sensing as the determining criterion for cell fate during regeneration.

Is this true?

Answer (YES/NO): NO